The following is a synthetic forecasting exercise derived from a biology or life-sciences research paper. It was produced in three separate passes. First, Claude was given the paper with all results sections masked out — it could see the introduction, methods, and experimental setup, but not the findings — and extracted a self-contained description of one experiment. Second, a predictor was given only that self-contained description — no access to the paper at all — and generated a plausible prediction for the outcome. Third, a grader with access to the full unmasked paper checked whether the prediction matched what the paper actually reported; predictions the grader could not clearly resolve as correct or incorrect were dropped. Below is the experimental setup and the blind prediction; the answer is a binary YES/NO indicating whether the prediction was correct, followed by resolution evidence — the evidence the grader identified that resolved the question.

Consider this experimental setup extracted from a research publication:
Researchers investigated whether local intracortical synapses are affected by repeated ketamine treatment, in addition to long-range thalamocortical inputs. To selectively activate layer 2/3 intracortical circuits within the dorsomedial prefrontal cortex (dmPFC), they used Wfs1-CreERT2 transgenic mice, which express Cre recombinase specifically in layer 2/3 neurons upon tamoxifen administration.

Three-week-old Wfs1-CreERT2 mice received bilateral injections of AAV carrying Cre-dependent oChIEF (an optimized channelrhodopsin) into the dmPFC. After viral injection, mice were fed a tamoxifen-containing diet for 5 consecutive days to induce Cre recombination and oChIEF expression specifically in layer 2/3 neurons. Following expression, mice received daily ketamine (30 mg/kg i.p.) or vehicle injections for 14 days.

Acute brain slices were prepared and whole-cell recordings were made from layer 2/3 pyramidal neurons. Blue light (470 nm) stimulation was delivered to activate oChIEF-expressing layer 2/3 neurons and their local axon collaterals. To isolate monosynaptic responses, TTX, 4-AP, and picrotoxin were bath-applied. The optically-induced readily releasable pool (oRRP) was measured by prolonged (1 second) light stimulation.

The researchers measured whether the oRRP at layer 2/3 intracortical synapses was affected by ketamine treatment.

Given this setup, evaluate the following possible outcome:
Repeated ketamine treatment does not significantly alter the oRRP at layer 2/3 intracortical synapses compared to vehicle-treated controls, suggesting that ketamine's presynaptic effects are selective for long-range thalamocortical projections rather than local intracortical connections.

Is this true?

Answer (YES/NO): YES